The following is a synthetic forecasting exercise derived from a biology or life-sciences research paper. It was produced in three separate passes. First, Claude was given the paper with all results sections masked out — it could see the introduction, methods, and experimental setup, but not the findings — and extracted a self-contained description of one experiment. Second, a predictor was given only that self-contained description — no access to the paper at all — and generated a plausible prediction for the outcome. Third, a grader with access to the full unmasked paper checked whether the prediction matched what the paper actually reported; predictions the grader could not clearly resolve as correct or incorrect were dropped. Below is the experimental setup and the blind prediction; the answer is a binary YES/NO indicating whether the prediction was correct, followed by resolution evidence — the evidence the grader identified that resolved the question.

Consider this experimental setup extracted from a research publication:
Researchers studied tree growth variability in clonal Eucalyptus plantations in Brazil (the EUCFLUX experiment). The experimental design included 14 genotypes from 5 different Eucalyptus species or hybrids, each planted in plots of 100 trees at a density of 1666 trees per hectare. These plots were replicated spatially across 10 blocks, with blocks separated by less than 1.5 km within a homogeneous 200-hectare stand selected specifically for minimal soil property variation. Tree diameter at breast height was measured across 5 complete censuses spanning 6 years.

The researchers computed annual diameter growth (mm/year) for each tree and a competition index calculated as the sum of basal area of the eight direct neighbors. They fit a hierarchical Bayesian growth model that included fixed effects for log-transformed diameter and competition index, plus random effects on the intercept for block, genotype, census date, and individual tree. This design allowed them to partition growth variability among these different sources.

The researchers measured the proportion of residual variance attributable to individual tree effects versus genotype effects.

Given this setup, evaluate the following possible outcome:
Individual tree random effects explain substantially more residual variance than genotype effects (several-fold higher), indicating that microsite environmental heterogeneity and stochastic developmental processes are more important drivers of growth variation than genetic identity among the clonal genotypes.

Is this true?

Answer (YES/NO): NO